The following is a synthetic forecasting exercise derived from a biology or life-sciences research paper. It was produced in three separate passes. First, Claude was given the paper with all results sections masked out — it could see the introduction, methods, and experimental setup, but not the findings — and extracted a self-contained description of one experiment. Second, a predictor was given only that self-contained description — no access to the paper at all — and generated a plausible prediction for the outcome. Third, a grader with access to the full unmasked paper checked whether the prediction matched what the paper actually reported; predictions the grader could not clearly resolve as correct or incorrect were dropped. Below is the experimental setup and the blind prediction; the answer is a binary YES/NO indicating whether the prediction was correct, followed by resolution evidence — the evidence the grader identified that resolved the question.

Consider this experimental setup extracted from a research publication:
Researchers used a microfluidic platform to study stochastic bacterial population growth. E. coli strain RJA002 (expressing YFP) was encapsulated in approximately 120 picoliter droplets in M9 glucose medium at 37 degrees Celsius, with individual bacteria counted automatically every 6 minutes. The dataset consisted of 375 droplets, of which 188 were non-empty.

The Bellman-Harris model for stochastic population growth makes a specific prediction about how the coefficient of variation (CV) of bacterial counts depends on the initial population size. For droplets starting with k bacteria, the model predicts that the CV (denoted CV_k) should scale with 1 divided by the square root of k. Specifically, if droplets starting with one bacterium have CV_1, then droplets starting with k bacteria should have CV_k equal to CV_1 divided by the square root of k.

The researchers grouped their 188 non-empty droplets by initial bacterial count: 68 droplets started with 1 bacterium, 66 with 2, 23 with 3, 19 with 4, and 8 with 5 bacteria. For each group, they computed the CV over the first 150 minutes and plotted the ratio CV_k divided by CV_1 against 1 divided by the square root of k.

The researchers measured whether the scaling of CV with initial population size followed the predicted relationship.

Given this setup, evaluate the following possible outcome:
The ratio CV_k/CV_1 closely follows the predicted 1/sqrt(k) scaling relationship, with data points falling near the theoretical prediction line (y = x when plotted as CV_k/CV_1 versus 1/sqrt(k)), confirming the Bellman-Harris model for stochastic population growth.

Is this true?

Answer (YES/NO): YES